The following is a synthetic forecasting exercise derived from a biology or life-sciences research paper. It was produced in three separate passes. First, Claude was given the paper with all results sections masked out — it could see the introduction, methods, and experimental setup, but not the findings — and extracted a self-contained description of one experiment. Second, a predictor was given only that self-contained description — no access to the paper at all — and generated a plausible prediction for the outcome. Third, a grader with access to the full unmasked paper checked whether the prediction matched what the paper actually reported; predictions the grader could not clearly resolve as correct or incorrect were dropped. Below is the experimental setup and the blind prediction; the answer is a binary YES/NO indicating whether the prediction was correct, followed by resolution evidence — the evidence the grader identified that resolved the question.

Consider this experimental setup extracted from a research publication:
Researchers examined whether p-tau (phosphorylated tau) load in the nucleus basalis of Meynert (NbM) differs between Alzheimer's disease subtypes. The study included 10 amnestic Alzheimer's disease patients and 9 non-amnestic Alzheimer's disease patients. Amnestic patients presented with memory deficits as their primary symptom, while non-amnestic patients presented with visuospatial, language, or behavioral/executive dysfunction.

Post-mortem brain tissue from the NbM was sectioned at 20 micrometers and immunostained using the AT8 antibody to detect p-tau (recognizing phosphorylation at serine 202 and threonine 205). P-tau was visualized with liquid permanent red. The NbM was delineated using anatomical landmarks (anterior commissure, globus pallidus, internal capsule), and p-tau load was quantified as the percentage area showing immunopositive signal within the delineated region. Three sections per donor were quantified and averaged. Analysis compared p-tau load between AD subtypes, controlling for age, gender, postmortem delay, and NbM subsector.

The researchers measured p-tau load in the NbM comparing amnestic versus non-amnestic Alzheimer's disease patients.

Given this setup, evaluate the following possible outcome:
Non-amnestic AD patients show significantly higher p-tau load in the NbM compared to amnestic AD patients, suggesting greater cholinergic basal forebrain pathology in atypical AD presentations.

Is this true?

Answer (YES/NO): NO